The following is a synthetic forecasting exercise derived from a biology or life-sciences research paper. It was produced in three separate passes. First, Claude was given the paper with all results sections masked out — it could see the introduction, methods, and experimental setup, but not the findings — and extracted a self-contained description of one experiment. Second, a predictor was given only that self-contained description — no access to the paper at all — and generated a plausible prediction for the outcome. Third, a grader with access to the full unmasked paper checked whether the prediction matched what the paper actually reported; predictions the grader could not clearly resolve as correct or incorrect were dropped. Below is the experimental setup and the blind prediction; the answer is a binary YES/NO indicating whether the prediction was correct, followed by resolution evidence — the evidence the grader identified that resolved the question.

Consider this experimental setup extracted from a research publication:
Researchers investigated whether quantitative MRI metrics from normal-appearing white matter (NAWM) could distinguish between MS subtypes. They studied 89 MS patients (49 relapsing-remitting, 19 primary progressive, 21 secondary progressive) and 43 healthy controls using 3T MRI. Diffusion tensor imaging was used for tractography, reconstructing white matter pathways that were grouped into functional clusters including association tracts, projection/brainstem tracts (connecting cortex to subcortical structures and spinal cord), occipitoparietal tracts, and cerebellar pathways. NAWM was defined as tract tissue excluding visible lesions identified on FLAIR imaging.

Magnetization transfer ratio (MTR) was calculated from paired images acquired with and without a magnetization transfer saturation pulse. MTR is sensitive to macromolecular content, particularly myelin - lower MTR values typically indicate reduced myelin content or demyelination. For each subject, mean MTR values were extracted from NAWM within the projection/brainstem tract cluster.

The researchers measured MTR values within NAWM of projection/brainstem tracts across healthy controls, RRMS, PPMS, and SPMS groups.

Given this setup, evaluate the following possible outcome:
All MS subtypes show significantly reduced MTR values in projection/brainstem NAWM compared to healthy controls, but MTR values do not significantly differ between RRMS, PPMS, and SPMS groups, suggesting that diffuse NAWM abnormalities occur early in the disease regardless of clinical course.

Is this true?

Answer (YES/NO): NO